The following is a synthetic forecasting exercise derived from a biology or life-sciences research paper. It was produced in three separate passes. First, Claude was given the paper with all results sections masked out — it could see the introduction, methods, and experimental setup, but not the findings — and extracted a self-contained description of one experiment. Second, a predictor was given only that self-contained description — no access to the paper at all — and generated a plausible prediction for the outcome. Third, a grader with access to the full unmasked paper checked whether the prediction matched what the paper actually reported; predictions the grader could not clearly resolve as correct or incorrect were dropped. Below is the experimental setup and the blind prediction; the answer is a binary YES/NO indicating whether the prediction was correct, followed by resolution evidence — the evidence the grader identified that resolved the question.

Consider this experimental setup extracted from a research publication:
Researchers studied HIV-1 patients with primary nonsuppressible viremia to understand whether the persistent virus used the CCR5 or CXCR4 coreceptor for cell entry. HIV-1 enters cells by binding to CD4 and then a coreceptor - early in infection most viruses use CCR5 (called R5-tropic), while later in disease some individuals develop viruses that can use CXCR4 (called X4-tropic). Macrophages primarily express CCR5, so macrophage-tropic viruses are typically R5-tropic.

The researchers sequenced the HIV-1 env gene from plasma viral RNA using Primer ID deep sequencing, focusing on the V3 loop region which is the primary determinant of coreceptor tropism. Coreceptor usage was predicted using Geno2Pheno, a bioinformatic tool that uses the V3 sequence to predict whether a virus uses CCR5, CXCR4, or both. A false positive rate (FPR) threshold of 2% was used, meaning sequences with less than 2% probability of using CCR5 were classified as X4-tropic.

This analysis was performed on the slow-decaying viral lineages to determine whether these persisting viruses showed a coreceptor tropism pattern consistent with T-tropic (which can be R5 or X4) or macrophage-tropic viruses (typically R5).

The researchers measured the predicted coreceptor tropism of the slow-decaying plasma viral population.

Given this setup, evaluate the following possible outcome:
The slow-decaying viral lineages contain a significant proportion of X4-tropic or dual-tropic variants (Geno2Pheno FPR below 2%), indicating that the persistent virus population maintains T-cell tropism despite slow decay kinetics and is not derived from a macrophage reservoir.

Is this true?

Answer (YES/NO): NO